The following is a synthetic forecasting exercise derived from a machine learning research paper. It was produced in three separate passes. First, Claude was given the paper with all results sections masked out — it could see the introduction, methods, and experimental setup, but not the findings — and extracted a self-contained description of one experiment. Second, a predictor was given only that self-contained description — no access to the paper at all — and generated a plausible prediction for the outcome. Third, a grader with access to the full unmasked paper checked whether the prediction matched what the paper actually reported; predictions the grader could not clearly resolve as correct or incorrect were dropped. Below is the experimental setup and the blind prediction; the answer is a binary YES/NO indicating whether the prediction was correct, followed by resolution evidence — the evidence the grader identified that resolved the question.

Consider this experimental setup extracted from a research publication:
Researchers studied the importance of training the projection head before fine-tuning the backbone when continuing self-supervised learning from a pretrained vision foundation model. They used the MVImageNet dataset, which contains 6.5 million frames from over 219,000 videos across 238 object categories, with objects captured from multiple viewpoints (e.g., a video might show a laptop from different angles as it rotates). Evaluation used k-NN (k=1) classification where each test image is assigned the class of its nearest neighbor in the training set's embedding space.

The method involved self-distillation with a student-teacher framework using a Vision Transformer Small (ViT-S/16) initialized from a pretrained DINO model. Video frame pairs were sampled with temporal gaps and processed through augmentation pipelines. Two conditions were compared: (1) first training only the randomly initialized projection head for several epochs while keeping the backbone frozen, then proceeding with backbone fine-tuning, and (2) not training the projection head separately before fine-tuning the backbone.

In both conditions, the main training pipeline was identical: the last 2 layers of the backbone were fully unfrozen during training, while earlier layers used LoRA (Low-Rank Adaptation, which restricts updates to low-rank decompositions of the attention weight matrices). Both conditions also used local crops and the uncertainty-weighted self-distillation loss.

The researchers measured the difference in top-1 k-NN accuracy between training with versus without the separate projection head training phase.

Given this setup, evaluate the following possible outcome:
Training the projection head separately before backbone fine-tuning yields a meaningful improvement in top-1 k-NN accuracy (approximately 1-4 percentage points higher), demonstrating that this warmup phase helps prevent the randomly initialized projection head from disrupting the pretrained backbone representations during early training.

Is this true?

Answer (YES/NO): NO